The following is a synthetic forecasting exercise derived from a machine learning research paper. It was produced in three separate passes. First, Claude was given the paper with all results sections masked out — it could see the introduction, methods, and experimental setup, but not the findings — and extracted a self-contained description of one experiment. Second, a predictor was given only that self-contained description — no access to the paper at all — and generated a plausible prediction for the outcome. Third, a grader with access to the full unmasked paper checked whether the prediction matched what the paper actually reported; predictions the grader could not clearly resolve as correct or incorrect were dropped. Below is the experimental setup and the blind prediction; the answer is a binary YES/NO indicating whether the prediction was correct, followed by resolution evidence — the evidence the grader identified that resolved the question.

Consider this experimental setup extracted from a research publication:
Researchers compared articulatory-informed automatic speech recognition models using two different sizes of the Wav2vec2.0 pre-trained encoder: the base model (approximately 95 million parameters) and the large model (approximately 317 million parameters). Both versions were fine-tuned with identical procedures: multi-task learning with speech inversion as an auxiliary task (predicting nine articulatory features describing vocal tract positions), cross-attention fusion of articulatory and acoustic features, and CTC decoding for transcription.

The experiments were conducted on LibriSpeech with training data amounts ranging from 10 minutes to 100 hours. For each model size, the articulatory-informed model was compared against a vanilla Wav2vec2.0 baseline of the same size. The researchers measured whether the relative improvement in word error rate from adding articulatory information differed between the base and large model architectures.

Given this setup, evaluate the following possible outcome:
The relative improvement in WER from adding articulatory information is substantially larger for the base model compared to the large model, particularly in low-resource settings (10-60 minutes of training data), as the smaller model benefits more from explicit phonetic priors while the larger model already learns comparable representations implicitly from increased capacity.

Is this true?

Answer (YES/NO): YES